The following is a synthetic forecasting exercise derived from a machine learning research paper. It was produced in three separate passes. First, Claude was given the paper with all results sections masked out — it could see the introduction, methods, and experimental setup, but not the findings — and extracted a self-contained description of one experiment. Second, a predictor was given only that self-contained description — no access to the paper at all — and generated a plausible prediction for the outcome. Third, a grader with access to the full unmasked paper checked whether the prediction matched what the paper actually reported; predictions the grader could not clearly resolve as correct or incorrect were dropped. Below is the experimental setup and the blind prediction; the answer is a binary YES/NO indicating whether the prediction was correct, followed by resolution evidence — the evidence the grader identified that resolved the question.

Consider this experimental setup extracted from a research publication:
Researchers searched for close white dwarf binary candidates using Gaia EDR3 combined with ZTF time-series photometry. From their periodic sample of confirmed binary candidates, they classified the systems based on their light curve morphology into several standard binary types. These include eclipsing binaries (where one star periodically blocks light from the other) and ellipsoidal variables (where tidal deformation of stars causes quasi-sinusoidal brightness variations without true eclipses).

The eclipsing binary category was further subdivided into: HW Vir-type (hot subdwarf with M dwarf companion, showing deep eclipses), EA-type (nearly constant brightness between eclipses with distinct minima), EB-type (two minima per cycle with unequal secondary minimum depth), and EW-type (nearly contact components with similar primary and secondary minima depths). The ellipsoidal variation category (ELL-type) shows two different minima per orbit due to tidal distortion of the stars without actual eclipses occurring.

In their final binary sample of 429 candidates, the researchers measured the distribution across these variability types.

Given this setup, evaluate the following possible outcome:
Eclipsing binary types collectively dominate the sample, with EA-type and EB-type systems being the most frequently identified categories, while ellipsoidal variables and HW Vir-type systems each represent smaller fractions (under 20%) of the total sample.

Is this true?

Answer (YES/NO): NO